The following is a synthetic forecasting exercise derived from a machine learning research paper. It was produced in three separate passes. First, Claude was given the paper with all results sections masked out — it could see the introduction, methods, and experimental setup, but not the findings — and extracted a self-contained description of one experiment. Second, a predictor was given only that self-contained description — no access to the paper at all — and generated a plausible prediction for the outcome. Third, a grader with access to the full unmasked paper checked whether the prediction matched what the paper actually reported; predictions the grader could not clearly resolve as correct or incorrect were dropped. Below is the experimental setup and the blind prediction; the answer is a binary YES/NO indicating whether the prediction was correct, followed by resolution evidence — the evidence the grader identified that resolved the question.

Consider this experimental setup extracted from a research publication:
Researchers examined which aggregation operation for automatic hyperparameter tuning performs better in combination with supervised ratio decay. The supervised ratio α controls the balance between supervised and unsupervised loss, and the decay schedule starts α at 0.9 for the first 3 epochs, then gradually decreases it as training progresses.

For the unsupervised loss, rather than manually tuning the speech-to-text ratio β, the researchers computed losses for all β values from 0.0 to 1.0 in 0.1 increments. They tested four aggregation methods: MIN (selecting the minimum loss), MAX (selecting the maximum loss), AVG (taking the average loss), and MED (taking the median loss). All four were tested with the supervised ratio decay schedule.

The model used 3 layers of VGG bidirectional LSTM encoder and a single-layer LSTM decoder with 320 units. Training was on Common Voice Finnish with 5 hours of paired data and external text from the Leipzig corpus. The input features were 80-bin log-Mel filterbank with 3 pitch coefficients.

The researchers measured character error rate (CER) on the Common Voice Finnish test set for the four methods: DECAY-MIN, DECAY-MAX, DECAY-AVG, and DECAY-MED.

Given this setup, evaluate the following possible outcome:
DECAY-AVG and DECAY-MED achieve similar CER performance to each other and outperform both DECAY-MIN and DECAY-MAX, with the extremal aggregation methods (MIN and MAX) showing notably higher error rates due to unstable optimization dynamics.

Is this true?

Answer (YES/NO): NO